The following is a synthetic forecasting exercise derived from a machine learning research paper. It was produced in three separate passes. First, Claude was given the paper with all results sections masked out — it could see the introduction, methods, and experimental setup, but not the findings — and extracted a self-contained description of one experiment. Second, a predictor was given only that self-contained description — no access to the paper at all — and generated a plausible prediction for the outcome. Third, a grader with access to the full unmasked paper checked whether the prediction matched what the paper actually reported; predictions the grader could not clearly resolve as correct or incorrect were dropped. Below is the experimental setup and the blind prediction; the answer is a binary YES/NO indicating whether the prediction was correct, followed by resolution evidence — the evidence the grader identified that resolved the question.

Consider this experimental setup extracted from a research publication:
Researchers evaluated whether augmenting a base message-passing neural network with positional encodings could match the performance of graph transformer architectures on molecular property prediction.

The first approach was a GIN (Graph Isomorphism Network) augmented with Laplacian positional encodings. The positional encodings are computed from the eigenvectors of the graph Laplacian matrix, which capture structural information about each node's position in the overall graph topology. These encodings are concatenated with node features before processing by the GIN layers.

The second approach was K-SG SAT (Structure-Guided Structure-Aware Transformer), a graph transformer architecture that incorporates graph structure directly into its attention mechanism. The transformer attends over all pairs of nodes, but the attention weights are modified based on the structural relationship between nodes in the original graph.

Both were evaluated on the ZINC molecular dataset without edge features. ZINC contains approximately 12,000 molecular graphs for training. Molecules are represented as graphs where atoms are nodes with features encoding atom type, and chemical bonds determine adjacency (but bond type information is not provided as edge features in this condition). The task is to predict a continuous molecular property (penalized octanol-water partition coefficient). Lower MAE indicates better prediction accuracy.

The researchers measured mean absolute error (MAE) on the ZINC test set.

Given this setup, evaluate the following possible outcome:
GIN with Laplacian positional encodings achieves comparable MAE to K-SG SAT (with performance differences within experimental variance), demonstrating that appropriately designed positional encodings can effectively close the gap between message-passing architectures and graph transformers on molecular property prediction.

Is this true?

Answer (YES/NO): YES